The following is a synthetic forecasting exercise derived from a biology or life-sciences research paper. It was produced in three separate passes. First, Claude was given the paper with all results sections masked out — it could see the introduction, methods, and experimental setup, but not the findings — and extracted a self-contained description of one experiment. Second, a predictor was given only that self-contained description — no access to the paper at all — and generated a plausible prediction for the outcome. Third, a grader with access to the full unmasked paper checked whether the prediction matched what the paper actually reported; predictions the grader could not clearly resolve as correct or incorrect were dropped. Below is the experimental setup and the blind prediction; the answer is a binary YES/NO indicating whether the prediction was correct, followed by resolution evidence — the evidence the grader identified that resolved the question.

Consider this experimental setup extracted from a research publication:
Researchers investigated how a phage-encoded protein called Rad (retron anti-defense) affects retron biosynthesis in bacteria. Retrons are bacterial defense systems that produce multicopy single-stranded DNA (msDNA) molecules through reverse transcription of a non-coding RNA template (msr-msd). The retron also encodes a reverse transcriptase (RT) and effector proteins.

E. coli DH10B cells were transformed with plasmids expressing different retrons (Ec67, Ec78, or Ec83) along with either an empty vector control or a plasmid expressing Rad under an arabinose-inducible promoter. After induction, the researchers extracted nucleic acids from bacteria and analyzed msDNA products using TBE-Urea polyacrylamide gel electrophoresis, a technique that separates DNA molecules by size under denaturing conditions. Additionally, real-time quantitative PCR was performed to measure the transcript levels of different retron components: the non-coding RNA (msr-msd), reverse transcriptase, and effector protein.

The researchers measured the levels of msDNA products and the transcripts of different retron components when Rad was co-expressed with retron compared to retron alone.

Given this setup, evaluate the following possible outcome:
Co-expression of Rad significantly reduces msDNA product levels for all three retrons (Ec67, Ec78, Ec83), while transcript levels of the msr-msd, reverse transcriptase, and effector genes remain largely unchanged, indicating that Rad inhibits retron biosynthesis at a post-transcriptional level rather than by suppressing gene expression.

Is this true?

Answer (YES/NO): NO